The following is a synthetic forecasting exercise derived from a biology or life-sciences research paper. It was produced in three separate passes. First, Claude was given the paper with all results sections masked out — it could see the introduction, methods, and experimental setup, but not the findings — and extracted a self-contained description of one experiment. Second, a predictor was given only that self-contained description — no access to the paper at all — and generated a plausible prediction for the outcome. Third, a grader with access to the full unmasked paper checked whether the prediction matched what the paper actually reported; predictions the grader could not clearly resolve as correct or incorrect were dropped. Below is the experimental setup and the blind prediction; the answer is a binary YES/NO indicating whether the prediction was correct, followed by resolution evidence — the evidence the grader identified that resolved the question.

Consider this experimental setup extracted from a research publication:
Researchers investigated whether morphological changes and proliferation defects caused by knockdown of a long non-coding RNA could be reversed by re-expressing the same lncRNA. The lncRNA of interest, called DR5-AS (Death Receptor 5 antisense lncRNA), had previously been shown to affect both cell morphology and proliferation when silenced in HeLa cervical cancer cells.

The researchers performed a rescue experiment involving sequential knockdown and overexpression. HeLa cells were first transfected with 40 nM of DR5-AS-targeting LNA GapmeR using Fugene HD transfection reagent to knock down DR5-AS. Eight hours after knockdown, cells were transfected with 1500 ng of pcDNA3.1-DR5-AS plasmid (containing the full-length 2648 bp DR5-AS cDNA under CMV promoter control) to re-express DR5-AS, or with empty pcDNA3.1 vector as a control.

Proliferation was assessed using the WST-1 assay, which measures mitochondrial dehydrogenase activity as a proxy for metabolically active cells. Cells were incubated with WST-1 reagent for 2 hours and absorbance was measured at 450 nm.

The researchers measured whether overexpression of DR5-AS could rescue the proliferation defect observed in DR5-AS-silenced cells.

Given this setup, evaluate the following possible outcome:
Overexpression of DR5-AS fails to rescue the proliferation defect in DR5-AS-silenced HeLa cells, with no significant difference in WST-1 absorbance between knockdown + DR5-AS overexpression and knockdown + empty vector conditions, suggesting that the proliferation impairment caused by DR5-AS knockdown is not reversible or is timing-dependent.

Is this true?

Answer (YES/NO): NO